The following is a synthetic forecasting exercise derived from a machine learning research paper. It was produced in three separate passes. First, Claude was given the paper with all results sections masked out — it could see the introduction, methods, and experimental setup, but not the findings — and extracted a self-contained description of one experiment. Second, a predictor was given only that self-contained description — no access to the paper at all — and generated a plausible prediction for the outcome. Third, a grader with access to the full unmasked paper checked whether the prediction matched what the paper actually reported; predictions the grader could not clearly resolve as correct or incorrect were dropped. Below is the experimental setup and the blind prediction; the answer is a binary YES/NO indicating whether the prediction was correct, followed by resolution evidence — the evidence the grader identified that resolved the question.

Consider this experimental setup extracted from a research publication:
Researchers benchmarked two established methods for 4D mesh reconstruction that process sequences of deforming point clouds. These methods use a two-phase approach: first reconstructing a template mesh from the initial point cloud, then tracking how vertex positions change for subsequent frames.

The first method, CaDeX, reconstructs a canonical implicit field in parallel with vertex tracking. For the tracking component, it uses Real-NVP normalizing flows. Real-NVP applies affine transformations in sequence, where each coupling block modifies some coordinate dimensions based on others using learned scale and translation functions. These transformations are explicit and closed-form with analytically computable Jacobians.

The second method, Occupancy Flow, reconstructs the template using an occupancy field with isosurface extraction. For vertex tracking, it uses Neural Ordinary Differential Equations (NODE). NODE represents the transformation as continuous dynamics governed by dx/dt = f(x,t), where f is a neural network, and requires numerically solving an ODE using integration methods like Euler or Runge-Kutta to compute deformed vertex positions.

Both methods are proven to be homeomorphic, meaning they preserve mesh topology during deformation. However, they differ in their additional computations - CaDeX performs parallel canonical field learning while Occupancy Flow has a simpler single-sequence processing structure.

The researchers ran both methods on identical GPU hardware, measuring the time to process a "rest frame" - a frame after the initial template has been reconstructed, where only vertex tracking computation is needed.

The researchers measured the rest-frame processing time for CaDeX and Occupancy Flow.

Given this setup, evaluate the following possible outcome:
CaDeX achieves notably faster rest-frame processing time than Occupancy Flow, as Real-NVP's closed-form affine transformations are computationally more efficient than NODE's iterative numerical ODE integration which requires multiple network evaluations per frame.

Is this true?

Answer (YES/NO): NO